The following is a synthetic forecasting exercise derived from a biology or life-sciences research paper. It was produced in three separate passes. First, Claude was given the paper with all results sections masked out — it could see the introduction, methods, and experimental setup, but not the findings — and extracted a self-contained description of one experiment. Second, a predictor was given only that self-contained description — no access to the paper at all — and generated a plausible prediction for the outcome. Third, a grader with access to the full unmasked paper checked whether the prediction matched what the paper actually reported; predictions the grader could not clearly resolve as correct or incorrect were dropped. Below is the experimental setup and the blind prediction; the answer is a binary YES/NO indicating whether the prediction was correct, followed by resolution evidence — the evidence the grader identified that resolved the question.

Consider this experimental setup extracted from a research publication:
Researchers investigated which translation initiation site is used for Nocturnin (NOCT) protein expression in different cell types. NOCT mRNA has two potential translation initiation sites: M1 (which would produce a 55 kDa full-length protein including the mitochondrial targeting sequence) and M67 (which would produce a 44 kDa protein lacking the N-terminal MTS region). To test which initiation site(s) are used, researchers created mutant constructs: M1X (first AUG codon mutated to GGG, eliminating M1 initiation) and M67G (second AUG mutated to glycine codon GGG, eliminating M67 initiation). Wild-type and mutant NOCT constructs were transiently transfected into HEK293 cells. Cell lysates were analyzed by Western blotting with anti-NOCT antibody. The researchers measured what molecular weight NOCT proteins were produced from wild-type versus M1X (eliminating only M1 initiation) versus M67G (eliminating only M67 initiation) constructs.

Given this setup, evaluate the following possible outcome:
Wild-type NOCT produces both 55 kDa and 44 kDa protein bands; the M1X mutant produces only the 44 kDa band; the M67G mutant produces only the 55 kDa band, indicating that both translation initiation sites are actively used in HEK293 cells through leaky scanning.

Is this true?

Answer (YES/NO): NO